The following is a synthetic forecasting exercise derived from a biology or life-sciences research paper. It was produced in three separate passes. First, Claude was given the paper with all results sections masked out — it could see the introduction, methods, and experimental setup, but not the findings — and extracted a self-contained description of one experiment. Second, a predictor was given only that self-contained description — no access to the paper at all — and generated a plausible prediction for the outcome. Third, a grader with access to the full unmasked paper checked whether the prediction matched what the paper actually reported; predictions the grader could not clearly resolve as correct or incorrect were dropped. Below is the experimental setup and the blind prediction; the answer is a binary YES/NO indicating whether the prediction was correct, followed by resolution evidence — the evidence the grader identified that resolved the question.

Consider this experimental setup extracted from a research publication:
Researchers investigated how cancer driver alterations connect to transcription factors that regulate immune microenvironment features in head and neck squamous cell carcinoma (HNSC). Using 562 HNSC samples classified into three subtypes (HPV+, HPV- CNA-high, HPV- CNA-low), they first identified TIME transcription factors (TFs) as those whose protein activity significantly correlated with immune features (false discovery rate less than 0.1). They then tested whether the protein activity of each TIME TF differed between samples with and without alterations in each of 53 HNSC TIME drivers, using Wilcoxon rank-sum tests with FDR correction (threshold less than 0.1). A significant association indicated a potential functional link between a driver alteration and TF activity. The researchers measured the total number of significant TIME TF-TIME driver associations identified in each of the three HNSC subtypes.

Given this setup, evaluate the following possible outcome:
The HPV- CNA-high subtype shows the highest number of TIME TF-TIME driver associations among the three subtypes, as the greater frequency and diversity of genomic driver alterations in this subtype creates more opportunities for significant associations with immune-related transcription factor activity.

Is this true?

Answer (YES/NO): YES